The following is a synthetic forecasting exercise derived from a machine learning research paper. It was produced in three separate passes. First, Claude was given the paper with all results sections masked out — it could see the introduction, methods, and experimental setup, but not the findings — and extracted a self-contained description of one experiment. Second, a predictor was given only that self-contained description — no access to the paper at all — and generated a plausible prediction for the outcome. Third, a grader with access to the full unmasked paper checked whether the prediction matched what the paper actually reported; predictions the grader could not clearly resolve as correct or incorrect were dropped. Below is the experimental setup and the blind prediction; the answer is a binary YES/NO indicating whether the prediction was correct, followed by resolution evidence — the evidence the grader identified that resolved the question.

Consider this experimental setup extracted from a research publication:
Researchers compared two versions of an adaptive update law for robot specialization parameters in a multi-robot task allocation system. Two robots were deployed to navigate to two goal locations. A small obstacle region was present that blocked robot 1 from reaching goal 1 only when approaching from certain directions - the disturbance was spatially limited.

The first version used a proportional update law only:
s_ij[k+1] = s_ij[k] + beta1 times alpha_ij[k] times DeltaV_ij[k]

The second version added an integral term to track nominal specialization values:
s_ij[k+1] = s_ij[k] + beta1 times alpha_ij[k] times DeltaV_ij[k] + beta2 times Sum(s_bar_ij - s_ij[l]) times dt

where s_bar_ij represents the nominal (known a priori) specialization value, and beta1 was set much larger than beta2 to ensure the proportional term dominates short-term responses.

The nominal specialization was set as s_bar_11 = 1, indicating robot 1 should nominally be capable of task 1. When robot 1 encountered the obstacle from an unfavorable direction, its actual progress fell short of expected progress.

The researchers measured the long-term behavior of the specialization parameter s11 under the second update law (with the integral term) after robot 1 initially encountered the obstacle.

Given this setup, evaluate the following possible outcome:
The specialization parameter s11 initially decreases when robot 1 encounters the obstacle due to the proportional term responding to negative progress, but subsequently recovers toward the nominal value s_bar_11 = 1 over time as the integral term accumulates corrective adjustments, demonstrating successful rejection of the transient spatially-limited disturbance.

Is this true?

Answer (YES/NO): YES